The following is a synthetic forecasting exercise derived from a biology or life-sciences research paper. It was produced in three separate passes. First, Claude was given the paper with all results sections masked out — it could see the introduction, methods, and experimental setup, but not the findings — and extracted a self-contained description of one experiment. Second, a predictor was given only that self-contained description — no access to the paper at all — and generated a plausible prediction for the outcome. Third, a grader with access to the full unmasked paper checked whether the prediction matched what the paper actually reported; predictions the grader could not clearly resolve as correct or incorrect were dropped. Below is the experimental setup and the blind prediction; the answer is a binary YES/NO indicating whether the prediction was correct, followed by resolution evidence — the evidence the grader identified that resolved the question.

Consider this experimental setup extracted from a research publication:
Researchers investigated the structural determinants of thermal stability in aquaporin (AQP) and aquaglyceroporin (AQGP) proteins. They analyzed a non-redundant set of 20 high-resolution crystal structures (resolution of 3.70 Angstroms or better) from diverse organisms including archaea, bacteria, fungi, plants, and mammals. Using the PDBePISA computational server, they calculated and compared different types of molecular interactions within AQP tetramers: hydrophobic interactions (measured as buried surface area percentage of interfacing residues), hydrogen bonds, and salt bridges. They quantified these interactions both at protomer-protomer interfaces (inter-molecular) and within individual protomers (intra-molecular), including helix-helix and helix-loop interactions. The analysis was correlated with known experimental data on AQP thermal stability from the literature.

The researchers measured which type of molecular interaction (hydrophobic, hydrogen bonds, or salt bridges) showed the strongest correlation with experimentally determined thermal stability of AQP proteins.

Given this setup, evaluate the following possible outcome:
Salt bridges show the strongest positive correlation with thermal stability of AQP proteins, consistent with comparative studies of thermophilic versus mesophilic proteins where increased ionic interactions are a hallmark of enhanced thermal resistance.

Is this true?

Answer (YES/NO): NO